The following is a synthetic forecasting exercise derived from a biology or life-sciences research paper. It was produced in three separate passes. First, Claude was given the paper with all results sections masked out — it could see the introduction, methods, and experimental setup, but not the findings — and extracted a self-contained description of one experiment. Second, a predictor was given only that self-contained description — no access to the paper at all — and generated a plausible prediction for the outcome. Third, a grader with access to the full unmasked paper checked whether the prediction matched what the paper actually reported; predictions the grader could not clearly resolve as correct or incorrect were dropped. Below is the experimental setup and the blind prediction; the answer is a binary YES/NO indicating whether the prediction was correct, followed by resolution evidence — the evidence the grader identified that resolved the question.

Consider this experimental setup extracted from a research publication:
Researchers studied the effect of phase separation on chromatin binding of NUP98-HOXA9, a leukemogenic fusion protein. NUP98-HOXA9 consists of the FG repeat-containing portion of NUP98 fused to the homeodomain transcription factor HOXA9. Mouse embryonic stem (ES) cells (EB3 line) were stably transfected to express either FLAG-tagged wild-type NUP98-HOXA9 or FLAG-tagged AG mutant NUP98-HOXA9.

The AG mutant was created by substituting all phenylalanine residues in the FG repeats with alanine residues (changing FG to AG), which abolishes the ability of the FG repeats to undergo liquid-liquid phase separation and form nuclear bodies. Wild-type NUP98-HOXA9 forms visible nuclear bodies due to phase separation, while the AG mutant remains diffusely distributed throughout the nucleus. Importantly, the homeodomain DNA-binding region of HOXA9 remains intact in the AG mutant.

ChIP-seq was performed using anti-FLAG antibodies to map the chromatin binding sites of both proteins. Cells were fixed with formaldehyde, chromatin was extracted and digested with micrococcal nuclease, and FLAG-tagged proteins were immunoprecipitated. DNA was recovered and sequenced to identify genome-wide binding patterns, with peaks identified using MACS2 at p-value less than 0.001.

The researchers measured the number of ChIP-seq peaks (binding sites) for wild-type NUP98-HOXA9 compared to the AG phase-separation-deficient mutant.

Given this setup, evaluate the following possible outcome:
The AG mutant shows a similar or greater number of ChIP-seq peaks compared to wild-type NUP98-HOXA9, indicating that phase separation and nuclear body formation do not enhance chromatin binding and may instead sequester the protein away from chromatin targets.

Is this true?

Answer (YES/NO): NO